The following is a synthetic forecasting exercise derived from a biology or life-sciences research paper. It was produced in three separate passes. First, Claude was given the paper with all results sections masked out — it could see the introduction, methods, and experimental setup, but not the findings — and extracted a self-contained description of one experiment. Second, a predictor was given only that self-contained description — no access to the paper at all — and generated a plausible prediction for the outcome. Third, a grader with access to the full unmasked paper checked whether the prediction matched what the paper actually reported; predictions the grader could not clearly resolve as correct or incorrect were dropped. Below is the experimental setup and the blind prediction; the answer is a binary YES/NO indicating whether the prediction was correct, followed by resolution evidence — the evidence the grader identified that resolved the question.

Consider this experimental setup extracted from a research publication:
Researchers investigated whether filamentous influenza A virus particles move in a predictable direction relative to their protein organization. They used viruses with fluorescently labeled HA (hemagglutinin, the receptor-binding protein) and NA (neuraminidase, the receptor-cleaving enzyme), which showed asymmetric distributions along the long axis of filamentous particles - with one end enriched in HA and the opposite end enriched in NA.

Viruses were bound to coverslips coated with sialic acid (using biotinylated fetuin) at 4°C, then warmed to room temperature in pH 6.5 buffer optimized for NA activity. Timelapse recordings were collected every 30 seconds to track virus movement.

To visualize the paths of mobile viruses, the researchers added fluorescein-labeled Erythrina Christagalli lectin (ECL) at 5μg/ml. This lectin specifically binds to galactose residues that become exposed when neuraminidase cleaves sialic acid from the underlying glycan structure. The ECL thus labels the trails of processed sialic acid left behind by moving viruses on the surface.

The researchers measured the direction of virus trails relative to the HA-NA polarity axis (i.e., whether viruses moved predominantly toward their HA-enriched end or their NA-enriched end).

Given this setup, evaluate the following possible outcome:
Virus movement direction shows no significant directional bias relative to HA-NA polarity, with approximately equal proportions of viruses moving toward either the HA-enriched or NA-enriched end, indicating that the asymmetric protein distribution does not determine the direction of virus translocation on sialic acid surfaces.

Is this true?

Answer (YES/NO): NO